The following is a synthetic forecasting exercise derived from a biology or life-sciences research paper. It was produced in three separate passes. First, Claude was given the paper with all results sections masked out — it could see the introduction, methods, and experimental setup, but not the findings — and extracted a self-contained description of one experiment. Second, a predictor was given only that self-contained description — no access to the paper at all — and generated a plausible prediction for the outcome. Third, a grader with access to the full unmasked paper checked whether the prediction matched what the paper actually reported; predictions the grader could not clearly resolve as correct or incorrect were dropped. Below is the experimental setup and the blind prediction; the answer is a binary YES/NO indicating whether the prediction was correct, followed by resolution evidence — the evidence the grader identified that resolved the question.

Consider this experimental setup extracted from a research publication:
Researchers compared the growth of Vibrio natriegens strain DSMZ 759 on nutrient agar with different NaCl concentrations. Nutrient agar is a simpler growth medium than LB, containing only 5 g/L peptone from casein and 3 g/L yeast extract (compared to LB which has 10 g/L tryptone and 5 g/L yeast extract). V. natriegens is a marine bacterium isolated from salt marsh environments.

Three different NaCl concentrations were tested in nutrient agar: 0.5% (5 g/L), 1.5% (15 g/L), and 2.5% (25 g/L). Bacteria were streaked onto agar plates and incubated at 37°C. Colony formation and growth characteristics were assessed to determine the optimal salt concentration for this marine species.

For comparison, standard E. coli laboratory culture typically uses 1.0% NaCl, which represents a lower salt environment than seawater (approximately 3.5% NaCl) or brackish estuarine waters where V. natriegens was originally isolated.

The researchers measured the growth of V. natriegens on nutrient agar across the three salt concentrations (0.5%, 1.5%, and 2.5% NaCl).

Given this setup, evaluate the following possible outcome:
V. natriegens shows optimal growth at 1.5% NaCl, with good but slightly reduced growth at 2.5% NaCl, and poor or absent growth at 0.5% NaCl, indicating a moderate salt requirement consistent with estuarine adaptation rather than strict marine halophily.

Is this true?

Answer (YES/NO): NO